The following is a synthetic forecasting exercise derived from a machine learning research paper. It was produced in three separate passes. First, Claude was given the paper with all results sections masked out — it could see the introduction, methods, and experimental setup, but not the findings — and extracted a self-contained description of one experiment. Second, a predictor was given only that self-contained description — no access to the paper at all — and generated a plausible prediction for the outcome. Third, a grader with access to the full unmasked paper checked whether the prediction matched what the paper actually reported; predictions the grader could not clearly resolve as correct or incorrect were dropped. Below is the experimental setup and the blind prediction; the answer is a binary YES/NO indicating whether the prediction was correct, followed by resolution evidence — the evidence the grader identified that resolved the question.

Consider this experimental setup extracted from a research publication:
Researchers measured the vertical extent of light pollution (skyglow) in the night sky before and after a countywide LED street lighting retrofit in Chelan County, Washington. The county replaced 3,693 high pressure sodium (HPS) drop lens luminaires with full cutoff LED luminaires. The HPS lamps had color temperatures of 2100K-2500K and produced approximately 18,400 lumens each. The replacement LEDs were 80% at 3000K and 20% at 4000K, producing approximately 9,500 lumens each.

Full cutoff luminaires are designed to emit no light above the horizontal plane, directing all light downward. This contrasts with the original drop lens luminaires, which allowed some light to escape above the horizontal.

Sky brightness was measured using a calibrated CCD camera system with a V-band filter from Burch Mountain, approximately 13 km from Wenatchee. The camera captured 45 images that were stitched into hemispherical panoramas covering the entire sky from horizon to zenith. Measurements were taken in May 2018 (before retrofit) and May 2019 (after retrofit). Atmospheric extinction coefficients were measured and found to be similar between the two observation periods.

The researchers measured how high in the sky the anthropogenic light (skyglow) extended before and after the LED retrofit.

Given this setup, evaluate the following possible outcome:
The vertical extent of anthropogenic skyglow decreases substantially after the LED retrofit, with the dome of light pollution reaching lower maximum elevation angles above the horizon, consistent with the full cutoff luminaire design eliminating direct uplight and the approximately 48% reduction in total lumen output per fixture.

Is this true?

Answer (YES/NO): NO